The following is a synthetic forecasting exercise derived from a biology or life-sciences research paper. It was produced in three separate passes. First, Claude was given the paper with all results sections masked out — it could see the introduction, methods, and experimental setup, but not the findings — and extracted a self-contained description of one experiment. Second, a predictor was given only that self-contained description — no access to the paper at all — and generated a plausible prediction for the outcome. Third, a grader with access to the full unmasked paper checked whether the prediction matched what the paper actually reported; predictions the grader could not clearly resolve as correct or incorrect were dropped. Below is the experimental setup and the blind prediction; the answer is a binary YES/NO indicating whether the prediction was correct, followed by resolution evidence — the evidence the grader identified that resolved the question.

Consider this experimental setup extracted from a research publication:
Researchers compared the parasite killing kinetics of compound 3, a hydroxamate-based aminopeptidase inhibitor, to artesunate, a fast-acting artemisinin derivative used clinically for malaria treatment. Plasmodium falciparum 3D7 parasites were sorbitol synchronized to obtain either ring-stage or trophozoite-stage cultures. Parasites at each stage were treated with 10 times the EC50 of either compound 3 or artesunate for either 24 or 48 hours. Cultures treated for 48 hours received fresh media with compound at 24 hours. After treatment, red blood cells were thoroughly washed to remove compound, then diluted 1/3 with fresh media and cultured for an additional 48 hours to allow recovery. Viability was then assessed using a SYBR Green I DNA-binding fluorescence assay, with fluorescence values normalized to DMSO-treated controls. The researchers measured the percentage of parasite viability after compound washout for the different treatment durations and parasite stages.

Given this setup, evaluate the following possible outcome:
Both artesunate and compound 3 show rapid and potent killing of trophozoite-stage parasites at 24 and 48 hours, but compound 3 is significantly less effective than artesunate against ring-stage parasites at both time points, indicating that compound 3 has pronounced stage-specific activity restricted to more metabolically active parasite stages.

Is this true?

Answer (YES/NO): NO